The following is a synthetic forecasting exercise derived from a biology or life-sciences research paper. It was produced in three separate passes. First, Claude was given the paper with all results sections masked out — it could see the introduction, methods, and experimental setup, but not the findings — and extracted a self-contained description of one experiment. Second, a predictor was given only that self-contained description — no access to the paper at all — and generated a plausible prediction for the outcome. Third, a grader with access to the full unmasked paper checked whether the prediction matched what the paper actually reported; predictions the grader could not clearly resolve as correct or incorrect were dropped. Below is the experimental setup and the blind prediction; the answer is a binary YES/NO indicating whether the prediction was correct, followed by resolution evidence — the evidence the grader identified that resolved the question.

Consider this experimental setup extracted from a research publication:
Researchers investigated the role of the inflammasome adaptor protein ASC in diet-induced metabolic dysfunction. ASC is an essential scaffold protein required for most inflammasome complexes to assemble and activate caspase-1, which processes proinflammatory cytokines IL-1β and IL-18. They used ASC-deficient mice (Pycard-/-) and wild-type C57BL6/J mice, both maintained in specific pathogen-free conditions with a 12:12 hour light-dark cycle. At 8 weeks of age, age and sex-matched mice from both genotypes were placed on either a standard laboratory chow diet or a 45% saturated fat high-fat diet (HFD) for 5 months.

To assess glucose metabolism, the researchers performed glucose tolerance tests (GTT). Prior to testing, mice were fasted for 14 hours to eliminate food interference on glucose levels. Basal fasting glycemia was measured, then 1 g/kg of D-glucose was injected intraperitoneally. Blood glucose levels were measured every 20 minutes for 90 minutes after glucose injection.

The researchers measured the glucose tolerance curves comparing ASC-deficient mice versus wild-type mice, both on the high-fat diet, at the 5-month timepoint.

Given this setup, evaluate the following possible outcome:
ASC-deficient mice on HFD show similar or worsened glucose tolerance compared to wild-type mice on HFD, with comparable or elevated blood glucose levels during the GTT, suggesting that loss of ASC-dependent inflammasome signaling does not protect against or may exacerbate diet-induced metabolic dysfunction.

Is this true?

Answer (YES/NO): NO